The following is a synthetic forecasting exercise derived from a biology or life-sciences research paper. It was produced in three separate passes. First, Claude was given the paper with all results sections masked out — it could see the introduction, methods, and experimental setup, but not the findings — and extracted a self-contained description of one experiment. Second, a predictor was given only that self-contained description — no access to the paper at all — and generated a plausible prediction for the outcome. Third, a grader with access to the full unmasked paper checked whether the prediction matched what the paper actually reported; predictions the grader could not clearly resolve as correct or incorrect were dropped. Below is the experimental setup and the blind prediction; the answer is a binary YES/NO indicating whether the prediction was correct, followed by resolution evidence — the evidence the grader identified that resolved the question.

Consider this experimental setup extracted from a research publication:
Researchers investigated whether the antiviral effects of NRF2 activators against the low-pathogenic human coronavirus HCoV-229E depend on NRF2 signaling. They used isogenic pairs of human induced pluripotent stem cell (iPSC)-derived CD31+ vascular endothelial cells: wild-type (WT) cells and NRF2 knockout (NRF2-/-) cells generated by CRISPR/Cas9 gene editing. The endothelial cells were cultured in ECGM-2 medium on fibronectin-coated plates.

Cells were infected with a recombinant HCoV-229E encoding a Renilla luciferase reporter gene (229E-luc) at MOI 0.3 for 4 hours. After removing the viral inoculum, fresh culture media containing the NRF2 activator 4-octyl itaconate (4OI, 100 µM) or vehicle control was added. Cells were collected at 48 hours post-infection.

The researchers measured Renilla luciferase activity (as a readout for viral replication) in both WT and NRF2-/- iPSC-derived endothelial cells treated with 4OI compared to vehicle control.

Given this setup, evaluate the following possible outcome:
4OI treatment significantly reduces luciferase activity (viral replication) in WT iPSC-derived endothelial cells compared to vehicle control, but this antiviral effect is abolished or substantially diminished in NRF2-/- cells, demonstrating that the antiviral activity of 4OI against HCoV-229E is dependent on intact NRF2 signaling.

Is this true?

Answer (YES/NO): NO